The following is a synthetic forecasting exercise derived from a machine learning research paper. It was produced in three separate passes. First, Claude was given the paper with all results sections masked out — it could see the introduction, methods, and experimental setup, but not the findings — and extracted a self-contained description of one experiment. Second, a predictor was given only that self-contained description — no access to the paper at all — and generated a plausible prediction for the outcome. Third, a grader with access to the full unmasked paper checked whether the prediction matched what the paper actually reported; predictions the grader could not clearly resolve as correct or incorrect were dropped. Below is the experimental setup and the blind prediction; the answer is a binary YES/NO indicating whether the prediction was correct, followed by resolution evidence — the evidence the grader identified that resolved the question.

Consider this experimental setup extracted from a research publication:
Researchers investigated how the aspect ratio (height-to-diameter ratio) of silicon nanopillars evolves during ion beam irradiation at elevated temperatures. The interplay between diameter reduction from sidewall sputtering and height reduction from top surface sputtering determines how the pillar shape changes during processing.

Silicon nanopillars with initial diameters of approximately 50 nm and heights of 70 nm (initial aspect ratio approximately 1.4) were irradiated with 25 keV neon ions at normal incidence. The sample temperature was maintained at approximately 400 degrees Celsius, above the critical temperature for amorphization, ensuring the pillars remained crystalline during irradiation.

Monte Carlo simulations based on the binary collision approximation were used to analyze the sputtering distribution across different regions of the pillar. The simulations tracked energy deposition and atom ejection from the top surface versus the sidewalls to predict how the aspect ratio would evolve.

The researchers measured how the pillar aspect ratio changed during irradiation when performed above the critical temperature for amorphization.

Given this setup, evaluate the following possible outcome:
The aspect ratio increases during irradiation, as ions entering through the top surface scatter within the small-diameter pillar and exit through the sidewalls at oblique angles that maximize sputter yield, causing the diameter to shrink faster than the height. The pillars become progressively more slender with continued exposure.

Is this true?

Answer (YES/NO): YES